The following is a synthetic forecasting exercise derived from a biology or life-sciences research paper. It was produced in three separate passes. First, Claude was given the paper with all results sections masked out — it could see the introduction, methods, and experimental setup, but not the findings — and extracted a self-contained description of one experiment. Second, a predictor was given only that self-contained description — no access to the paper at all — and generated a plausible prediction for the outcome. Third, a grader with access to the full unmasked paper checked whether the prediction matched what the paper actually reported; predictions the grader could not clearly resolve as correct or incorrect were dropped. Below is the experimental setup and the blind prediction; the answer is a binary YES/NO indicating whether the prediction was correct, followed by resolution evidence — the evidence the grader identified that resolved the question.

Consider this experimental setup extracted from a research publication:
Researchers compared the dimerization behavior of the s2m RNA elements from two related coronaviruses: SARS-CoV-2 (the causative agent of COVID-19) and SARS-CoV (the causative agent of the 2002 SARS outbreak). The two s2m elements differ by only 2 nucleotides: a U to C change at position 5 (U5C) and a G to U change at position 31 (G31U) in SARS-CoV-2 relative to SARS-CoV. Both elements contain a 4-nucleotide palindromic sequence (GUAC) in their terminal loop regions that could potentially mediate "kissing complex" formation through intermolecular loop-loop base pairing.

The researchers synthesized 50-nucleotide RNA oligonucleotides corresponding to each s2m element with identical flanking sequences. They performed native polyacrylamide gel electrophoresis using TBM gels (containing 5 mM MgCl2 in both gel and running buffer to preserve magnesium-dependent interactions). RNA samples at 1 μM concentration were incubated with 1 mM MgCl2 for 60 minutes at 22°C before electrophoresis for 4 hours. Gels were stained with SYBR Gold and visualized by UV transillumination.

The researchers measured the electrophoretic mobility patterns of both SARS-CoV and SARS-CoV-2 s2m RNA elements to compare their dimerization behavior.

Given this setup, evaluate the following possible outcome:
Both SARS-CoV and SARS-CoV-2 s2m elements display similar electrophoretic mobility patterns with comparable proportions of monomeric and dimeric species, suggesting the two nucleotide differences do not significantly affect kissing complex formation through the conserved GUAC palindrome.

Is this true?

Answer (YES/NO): NO